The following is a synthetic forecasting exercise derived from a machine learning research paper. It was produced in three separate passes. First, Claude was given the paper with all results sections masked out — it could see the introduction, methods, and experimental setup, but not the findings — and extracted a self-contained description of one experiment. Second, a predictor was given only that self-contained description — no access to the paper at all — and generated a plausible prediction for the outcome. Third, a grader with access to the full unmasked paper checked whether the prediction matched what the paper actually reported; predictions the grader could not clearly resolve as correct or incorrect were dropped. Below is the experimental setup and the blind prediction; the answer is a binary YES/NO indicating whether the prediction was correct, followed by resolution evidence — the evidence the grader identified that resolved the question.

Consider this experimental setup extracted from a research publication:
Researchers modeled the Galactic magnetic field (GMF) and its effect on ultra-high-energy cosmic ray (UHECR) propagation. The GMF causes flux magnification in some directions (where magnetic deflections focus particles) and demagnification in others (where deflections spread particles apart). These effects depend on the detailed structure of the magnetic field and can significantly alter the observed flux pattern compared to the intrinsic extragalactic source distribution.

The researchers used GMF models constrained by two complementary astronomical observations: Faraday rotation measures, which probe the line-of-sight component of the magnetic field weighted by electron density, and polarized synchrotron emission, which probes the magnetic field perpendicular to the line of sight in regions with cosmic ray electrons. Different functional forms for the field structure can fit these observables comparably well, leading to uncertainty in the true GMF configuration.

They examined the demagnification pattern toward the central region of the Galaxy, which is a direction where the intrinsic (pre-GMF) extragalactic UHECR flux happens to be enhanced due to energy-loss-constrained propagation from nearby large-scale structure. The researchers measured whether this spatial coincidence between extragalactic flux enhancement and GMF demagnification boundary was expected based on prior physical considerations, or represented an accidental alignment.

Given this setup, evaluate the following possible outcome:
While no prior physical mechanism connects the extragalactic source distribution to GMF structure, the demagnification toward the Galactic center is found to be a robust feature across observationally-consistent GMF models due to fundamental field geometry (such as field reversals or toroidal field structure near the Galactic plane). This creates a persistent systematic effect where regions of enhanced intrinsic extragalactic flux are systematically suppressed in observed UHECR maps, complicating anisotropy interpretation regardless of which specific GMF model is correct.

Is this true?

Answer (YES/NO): NO